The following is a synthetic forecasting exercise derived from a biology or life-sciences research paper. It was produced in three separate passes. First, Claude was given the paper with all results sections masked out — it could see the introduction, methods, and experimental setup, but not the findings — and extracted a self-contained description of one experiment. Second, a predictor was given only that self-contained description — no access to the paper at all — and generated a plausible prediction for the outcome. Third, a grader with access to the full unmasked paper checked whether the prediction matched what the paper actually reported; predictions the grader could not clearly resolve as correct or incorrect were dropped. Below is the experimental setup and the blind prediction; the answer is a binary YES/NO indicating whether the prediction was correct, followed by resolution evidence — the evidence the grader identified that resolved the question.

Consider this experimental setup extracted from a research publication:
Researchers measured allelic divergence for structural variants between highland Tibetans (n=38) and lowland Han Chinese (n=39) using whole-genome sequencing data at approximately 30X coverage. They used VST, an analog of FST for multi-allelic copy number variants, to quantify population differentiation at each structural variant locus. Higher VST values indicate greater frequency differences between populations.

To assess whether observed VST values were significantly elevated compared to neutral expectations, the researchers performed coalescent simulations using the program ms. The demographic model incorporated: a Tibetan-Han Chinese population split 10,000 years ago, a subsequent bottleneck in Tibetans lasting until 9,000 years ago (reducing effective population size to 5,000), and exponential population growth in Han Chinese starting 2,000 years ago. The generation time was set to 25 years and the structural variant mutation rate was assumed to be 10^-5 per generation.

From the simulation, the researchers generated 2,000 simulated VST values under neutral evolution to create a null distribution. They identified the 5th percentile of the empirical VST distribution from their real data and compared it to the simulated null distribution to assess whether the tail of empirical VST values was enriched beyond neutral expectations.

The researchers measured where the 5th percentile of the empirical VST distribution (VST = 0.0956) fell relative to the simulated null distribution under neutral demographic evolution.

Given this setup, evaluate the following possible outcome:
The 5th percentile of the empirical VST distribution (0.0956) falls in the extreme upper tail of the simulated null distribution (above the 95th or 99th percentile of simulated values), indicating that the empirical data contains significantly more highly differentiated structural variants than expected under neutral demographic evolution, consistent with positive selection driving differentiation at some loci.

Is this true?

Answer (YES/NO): YES